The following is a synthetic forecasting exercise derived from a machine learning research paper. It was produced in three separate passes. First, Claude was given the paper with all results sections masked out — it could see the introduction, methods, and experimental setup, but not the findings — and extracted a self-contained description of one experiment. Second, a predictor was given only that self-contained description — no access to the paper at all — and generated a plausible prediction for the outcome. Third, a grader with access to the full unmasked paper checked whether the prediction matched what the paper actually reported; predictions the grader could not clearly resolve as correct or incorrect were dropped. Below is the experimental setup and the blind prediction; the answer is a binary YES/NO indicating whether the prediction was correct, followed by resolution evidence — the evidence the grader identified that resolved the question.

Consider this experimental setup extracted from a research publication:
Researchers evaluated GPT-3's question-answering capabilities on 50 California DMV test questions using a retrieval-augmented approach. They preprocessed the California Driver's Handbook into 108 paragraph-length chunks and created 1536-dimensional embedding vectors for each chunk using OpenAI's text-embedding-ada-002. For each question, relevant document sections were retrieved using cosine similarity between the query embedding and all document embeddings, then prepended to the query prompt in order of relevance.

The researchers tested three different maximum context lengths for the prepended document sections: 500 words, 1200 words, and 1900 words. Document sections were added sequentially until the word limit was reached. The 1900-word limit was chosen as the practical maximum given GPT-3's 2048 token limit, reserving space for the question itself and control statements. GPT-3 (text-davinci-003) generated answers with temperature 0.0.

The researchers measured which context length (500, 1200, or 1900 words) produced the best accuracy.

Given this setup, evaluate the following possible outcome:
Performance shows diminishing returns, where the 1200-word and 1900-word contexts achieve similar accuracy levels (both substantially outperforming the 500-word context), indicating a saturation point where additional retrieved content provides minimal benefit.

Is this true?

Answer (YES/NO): NO